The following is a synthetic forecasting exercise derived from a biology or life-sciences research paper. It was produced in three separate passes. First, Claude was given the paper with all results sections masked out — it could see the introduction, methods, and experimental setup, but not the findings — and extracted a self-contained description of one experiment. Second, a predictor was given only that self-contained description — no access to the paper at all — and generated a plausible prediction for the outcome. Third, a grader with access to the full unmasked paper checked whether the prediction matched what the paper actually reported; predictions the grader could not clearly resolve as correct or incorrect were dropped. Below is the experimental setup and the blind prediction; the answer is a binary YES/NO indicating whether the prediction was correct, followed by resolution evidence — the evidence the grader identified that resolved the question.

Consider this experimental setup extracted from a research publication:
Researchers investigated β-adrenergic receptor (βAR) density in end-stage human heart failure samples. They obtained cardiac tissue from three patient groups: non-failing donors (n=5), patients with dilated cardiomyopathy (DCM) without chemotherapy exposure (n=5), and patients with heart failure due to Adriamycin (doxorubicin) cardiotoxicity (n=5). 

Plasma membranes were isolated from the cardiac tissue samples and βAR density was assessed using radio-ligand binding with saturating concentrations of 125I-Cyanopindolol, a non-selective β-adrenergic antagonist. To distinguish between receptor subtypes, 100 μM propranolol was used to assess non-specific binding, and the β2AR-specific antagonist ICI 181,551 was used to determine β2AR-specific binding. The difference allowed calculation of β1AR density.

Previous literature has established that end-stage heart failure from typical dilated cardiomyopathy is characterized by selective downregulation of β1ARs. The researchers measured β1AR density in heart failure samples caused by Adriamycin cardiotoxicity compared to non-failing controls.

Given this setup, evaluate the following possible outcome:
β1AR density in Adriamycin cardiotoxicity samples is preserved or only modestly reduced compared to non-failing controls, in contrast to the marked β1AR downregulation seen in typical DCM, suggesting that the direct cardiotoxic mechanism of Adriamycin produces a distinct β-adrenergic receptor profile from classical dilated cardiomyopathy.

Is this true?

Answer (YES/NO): NO